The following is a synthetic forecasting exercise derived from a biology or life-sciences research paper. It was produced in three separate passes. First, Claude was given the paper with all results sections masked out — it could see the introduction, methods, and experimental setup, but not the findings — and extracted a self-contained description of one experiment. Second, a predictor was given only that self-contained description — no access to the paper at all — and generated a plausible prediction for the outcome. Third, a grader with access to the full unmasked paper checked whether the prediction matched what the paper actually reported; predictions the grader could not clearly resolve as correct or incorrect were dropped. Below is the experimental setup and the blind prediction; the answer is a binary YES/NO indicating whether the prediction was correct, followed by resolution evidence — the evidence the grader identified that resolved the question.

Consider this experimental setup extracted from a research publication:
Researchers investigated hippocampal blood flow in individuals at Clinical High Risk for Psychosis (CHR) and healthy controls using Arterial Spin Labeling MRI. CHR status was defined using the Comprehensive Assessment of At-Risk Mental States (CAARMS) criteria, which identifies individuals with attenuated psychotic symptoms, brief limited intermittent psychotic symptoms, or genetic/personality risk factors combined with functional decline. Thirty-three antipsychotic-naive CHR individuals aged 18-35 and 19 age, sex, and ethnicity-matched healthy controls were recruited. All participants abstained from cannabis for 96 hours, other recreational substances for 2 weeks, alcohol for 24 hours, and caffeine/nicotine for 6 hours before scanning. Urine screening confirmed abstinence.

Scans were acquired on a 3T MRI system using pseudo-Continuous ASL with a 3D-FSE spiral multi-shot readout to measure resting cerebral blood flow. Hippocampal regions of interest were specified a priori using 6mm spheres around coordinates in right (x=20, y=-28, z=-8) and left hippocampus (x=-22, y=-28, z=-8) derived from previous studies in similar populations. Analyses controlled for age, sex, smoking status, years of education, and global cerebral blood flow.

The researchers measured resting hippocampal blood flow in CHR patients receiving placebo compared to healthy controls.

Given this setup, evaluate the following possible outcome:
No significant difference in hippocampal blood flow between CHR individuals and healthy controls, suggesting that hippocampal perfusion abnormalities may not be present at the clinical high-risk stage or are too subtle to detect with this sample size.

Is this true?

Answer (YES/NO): NO